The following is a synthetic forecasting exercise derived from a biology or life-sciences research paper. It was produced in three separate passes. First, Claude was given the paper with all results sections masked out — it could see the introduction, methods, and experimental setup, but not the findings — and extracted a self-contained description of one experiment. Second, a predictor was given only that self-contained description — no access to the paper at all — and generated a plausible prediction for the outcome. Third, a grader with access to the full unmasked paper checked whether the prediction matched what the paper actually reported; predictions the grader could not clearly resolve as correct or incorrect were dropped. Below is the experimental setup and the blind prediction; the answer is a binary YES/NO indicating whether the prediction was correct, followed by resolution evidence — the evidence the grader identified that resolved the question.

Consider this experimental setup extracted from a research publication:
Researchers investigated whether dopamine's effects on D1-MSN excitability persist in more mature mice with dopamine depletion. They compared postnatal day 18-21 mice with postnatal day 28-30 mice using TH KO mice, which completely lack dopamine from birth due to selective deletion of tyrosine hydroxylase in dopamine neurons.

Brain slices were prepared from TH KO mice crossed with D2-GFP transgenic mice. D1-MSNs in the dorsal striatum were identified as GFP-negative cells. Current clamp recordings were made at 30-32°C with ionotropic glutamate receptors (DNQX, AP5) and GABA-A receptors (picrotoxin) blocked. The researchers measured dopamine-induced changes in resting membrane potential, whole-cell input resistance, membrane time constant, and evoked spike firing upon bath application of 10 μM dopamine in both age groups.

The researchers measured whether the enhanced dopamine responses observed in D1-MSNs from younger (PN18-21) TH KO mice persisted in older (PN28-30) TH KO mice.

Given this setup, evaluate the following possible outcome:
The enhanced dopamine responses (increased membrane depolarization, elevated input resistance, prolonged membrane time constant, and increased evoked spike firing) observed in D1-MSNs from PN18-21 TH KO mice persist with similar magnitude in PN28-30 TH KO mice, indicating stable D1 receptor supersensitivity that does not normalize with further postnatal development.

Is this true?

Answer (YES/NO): YES